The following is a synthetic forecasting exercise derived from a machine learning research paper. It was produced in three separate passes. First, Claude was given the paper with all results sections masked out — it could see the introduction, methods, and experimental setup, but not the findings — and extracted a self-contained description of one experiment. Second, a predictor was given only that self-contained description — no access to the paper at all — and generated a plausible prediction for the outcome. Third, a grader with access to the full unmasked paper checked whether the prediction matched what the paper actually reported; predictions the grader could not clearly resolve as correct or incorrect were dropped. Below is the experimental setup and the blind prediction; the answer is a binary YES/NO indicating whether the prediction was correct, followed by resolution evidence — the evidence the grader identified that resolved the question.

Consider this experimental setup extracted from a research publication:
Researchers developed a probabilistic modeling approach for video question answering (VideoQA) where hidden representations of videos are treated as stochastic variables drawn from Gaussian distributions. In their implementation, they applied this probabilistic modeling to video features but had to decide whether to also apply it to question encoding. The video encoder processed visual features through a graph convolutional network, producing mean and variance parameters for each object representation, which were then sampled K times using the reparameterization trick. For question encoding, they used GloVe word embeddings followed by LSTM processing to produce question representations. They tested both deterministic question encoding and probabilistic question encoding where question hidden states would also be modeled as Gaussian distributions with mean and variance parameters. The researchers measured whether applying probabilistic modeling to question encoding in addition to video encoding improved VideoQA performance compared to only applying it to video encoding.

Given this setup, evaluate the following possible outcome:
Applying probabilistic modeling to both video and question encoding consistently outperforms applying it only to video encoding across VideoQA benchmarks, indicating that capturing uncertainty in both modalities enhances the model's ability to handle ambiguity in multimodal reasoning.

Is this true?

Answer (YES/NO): NO